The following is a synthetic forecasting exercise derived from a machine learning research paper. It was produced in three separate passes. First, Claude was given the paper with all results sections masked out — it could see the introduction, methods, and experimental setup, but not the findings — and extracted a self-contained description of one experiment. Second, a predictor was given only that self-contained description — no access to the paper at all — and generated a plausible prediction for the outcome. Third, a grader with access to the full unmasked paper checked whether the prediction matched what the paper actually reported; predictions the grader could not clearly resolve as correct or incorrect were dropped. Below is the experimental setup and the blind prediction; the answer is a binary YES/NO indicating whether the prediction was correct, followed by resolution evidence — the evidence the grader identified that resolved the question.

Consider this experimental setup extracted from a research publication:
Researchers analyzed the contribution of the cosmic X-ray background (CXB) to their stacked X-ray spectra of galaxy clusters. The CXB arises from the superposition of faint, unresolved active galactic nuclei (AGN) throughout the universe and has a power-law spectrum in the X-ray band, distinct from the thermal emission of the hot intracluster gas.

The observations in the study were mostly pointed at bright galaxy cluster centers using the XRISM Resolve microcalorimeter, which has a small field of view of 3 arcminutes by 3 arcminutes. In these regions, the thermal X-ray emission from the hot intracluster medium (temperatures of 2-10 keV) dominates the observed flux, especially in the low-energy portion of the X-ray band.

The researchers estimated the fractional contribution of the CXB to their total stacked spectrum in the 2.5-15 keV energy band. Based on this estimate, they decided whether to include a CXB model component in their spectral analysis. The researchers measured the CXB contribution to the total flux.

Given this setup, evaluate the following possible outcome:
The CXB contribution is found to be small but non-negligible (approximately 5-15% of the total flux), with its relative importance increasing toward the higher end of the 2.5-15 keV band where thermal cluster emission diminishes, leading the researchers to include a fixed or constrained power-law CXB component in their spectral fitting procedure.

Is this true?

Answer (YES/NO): NO